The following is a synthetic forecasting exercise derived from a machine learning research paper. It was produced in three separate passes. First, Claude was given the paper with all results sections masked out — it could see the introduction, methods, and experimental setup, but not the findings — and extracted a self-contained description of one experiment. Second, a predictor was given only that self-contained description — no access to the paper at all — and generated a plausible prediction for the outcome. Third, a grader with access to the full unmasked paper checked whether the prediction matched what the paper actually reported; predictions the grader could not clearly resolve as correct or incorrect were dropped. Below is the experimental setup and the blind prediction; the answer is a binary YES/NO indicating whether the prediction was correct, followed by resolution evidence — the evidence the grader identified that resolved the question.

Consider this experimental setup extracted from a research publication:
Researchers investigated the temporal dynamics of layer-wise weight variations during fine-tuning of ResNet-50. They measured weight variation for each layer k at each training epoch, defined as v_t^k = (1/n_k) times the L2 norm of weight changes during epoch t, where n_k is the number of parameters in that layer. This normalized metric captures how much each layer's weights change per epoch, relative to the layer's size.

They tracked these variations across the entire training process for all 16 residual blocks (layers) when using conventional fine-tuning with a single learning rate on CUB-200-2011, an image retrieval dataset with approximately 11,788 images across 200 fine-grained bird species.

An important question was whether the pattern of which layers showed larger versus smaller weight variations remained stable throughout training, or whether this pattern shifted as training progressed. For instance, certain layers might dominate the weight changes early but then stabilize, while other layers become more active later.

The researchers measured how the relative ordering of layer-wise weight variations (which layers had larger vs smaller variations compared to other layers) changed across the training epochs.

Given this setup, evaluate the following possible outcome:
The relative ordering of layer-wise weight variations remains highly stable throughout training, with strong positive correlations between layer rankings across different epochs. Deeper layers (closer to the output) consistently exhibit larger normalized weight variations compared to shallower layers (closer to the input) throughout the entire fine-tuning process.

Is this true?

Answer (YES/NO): NO